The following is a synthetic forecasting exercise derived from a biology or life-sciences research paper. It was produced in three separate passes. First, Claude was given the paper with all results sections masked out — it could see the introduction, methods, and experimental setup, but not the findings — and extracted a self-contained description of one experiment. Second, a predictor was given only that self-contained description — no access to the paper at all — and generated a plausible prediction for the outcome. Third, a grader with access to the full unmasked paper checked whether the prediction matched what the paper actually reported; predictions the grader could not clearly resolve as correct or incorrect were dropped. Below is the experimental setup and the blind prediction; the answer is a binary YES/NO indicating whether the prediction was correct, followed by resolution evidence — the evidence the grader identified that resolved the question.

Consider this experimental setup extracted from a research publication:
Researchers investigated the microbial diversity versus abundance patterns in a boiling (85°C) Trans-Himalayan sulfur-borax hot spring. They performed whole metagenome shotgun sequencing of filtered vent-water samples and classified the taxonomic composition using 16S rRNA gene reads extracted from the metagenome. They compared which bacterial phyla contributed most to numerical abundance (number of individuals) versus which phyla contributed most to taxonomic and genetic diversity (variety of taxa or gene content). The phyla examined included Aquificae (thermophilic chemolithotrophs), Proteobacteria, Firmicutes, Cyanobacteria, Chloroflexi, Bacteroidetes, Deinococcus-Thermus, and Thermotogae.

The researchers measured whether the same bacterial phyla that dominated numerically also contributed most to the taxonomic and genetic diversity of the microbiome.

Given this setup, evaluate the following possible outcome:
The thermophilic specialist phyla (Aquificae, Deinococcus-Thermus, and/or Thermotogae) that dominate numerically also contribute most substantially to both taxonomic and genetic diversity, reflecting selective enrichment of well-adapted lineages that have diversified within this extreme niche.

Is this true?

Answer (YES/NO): NO